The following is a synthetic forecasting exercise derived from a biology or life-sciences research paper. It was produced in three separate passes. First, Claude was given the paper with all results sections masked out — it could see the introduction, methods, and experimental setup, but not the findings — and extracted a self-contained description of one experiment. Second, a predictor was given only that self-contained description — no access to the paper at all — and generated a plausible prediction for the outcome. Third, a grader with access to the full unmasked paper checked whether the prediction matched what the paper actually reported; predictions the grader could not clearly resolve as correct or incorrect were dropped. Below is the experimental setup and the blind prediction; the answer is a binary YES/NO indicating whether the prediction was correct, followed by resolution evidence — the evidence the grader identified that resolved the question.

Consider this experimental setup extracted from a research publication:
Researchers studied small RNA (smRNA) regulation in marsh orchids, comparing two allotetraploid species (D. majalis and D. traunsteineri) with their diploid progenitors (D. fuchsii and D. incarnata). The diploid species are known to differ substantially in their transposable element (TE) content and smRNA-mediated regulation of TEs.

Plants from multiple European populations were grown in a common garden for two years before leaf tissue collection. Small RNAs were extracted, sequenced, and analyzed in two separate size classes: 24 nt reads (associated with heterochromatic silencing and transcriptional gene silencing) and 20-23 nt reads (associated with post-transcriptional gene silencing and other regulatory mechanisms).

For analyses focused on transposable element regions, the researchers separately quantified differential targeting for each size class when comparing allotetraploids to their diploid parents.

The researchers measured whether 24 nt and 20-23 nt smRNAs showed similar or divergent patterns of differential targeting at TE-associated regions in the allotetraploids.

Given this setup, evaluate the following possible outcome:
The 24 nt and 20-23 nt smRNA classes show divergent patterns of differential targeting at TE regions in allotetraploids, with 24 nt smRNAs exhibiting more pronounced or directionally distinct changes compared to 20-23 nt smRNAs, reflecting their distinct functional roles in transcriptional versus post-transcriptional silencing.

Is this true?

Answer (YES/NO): YES